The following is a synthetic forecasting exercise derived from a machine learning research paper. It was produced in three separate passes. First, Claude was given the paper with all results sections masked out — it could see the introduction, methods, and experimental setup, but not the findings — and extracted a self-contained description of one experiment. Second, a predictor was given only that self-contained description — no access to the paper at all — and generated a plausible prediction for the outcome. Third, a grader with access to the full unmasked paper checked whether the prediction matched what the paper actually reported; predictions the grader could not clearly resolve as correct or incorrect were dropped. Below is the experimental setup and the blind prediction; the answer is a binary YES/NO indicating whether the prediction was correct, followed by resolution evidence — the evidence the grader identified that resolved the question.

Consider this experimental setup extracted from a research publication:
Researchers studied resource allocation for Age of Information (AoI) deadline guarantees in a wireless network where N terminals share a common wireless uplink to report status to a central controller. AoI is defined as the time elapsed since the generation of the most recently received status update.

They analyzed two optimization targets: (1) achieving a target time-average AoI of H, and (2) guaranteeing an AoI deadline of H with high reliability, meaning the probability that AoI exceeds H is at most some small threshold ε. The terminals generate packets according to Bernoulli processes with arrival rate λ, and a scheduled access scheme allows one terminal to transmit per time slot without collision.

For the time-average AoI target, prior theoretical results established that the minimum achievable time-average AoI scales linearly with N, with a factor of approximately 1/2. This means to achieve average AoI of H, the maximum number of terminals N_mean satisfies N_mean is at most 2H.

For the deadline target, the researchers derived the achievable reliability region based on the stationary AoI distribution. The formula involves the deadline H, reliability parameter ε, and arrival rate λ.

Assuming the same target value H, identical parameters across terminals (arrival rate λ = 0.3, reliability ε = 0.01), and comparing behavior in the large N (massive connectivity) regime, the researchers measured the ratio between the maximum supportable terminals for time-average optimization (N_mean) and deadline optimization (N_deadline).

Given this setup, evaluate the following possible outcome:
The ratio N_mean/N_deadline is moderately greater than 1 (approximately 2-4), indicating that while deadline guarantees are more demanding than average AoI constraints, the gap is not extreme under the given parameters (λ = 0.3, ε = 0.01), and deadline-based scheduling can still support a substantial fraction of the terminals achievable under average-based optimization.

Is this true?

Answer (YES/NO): YES